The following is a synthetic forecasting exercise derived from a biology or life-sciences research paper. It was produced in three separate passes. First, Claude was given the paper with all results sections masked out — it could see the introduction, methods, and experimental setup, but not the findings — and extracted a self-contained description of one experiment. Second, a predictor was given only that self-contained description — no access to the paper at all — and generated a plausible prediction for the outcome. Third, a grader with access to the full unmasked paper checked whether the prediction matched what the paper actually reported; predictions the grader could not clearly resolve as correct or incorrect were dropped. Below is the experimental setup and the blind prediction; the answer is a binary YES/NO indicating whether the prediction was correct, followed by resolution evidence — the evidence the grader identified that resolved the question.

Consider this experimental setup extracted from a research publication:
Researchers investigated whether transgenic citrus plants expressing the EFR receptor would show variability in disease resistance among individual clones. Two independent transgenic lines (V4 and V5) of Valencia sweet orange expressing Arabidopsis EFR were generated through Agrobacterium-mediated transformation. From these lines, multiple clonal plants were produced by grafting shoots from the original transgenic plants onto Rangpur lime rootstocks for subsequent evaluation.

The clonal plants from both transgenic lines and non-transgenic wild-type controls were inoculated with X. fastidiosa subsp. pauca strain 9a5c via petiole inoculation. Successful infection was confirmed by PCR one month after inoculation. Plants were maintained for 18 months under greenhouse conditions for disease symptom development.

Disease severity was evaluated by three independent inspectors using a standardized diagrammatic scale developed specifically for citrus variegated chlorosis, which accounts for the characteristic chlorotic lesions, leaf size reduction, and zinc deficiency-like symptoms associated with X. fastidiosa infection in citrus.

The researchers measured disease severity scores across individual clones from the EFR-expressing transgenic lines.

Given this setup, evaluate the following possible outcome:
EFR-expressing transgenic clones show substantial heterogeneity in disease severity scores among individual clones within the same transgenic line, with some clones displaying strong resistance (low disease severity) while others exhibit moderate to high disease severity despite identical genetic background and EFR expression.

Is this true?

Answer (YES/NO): NO